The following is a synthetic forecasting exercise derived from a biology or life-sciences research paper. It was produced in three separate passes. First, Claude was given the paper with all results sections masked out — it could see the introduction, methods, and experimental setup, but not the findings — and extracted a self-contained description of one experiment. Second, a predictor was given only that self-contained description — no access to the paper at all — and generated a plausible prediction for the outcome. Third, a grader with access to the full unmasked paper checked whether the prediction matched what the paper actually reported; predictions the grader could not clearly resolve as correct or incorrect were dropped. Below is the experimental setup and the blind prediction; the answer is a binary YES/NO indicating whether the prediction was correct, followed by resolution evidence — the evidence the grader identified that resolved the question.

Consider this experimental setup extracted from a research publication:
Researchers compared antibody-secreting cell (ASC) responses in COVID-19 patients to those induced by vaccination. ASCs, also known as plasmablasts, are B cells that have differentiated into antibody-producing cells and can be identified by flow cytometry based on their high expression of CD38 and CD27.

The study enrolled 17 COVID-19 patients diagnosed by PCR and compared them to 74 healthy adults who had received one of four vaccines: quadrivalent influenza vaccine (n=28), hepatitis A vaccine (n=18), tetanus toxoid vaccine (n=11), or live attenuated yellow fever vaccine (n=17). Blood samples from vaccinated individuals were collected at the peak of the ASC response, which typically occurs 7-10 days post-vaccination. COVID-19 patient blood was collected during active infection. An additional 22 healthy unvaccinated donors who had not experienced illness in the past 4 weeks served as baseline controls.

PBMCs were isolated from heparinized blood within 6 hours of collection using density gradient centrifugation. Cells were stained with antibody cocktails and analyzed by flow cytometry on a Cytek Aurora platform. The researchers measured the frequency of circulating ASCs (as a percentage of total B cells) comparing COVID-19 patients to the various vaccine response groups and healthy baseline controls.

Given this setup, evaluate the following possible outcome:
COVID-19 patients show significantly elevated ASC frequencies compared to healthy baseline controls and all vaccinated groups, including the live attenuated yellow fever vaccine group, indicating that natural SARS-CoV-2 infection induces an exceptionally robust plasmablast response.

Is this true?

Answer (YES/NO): YES